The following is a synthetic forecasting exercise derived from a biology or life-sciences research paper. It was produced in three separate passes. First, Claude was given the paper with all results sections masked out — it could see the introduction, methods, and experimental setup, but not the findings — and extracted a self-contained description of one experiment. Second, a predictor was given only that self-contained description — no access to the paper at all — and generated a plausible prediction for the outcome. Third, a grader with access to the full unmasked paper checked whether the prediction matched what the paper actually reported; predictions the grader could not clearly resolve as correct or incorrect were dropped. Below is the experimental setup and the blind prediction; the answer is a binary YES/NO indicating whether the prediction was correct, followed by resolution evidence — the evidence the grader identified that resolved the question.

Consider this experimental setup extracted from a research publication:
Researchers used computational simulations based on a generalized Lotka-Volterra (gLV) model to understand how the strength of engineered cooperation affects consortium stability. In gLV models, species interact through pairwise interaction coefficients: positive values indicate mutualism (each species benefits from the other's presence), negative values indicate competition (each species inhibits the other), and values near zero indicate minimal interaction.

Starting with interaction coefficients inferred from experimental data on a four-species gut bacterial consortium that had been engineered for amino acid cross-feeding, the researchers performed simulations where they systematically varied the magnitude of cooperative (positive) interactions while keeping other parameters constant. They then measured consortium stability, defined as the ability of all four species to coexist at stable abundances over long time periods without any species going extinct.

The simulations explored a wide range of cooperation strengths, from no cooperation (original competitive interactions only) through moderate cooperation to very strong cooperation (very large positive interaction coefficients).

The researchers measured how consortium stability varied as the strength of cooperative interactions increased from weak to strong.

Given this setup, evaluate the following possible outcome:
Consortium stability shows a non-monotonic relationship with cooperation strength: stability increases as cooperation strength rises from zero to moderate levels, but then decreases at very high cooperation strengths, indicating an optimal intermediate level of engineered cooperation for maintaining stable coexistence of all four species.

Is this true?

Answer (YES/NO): YES